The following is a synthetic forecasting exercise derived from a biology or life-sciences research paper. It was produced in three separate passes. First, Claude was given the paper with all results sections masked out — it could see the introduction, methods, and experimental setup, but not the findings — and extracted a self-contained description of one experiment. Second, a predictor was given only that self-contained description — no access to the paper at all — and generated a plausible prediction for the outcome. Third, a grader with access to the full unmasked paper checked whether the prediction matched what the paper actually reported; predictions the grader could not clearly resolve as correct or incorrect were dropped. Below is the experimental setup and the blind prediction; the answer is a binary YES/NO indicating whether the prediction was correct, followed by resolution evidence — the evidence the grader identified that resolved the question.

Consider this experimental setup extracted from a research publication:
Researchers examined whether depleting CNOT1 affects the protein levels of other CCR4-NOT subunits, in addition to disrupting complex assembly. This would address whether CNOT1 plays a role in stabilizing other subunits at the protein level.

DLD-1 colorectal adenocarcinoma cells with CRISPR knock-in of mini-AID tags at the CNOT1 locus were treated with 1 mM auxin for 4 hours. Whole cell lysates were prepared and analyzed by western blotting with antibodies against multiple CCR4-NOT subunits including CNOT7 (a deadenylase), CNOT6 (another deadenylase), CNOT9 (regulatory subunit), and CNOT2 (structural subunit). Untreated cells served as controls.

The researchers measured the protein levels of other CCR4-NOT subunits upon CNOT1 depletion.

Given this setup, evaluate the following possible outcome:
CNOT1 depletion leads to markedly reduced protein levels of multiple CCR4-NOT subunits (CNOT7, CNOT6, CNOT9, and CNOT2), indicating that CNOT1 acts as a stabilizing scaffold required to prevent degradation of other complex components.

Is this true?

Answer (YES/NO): NO